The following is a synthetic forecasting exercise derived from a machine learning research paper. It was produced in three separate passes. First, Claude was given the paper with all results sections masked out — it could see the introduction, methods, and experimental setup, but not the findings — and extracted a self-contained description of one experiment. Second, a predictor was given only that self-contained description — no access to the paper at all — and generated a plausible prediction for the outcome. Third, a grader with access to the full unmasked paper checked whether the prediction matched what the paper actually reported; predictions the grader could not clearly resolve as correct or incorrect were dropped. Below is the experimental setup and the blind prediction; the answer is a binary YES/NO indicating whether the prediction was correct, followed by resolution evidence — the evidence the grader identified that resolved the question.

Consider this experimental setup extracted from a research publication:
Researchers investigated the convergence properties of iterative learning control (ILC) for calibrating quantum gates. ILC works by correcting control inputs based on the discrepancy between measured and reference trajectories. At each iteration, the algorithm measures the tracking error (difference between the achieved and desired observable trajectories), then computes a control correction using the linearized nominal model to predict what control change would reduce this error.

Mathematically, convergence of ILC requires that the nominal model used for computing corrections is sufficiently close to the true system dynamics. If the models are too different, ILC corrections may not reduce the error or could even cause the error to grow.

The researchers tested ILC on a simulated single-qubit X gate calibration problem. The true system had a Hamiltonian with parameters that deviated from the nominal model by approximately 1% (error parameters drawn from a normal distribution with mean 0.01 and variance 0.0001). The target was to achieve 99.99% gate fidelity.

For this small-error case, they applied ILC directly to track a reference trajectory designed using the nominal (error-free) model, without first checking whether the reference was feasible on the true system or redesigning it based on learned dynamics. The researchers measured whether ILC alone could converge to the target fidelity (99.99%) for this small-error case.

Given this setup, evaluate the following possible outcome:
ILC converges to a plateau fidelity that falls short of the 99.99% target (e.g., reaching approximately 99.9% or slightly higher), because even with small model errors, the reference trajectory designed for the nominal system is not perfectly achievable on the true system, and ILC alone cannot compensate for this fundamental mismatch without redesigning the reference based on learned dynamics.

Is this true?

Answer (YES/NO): NO